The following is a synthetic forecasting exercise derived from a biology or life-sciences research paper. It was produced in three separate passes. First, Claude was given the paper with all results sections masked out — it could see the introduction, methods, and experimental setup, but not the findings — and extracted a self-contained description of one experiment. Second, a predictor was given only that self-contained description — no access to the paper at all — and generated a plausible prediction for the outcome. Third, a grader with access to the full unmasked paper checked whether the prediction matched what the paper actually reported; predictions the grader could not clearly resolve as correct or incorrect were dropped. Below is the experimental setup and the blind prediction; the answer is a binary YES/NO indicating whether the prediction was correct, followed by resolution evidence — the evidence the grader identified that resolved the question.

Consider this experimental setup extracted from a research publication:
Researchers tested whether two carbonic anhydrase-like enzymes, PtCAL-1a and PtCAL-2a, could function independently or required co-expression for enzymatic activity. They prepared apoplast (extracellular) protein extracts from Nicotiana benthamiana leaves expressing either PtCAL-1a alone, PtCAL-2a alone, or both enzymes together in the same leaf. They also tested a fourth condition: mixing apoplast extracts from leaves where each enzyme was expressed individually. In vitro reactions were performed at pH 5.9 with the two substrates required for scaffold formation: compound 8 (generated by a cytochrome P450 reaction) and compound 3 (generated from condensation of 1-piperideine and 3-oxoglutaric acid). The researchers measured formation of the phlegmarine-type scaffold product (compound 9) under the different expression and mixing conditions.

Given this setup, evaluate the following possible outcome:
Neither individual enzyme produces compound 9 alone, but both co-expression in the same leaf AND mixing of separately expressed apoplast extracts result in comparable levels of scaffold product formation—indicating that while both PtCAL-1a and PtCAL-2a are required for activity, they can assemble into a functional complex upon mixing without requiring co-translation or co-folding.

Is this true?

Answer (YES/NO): NO